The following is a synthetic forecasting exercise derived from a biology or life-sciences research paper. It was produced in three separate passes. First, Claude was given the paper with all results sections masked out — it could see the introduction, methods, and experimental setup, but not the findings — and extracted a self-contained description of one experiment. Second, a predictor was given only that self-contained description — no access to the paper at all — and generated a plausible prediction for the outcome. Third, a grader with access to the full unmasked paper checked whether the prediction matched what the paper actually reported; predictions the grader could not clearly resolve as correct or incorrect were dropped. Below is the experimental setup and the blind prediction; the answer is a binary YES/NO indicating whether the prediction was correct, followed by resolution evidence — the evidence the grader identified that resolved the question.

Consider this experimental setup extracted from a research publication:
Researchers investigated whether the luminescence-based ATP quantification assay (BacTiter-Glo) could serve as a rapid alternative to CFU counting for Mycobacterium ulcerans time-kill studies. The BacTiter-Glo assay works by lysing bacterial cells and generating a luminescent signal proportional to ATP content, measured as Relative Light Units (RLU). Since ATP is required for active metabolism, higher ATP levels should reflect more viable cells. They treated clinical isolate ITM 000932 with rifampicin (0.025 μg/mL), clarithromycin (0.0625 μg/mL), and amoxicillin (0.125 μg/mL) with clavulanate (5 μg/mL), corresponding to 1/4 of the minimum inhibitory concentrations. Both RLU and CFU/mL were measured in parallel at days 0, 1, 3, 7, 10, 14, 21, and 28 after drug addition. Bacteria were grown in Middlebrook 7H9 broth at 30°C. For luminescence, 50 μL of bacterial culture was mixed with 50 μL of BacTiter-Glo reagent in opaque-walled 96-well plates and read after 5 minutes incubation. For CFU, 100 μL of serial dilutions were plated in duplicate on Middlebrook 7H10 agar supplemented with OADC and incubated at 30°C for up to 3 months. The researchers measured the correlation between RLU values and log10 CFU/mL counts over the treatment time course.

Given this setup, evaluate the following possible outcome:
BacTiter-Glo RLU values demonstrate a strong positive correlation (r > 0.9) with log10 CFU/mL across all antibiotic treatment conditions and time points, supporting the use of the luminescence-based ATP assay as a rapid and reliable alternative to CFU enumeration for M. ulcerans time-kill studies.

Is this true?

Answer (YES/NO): NO